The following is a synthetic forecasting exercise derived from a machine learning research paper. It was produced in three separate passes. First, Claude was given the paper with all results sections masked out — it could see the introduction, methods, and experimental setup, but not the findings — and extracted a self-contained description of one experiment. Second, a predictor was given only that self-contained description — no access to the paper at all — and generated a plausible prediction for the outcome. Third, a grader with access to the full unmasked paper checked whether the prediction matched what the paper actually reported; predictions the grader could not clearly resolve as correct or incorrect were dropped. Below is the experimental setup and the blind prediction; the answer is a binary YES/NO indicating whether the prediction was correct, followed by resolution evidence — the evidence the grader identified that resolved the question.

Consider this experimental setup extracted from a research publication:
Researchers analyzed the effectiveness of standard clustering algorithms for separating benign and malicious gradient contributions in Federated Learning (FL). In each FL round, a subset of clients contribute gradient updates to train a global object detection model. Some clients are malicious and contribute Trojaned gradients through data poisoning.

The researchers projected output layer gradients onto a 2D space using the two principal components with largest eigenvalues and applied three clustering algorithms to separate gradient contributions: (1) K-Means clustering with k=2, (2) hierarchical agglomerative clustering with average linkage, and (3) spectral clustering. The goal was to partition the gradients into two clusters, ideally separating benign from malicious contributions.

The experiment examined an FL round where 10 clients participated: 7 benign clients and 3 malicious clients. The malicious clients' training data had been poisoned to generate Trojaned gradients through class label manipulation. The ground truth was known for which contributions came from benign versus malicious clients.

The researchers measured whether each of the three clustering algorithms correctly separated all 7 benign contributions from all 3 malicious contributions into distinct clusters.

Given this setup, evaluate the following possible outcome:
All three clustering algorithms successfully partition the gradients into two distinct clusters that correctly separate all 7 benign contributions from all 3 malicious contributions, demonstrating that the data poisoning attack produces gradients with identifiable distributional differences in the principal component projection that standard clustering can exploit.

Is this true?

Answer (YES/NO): NO